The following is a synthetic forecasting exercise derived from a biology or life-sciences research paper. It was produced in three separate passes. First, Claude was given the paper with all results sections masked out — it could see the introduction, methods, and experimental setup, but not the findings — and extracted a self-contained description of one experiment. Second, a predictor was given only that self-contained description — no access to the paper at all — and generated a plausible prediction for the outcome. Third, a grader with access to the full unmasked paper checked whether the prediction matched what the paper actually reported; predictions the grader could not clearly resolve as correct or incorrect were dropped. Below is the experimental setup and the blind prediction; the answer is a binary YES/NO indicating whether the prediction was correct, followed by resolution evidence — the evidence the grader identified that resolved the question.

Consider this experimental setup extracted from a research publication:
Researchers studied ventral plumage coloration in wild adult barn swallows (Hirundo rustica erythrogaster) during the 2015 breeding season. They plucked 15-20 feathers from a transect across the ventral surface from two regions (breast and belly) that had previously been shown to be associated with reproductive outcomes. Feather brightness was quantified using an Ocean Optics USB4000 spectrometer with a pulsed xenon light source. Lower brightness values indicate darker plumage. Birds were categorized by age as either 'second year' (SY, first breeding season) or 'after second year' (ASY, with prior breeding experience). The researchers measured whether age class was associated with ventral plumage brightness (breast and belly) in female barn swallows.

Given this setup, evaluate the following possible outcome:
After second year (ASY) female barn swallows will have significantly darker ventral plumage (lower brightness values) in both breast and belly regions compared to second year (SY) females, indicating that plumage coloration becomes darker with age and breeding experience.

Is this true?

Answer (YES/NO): NO